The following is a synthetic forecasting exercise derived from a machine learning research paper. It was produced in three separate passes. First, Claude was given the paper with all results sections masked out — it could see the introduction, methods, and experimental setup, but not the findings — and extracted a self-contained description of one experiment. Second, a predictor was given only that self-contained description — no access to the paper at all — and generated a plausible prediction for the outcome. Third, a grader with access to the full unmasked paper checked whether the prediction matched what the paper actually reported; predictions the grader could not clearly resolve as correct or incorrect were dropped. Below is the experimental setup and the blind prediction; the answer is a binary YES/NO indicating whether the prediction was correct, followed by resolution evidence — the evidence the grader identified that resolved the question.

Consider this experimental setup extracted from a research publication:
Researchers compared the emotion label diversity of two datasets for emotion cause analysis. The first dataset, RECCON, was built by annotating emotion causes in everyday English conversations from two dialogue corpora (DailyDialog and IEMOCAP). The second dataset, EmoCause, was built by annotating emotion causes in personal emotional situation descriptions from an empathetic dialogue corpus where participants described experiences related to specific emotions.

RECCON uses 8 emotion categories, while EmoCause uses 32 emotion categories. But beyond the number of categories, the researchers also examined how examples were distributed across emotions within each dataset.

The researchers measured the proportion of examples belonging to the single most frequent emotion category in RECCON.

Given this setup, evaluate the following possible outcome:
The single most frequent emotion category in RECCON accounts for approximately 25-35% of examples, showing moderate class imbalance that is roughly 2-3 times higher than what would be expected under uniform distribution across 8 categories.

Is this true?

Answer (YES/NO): NO